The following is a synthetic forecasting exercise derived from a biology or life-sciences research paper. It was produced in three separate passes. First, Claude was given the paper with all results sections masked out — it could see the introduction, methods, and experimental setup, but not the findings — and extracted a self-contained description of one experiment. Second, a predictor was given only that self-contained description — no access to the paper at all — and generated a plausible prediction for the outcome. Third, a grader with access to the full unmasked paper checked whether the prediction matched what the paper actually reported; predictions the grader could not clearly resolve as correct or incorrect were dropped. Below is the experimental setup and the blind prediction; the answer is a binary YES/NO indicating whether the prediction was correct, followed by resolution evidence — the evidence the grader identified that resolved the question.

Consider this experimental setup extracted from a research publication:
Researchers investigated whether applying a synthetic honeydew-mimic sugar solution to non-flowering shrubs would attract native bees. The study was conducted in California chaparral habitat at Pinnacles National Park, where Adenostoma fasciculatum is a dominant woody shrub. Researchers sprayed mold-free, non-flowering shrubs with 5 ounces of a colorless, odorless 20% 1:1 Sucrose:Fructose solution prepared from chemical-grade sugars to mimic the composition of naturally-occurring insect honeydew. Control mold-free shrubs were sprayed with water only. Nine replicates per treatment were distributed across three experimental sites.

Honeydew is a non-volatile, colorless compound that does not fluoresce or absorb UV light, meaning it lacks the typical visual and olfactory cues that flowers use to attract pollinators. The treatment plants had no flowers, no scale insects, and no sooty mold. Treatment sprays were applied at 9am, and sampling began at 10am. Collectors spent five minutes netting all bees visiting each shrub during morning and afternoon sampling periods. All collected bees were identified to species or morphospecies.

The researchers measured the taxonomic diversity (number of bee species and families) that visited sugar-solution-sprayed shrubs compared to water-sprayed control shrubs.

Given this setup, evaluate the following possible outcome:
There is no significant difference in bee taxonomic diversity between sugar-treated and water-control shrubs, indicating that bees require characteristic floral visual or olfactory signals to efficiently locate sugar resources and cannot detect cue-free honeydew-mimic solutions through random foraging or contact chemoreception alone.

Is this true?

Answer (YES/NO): NO